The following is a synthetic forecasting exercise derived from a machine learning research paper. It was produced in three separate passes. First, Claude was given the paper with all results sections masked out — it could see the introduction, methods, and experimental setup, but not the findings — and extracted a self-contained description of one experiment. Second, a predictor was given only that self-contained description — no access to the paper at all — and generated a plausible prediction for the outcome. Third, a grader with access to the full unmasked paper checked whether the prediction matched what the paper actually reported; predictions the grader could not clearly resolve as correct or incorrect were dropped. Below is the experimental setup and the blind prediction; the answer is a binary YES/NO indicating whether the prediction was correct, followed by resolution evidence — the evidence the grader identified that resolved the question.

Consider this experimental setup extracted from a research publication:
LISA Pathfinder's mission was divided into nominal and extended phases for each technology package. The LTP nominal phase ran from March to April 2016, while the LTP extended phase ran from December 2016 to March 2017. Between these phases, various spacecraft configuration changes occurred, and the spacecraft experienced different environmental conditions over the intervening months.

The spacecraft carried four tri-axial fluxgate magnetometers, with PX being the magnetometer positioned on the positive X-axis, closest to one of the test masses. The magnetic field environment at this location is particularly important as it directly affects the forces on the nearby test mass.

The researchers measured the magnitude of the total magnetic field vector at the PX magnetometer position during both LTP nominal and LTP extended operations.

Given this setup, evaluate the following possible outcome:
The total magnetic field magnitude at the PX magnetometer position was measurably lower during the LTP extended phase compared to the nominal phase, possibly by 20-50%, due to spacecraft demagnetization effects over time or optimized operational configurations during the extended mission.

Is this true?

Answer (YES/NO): NO